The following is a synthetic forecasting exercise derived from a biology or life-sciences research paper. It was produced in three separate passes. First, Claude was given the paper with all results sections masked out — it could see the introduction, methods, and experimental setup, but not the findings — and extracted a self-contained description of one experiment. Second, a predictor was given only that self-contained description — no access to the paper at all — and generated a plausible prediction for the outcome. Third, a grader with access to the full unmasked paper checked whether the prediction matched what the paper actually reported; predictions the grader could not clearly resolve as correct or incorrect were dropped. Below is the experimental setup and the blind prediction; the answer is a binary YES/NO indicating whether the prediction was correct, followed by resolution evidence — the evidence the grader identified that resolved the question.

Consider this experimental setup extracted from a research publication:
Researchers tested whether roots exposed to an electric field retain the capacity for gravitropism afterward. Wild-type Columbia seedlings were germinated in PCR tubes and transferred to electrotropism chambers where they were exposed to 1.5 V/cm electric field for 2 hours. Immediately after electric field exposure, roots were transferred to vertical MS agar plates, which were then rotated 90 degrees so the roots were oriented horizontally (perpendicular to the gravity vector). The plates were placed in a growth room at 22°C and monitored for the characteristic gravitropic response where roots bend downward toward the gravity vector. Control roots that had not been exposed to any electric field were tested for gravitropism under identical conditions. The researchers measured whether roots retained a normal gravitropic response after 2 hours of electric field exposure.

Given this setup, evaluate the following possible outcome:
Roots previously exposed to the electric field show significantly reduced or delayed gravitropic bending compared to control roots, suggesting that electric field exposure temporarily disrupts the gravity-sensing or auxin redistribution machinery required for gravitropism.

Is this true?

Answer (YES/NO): NO